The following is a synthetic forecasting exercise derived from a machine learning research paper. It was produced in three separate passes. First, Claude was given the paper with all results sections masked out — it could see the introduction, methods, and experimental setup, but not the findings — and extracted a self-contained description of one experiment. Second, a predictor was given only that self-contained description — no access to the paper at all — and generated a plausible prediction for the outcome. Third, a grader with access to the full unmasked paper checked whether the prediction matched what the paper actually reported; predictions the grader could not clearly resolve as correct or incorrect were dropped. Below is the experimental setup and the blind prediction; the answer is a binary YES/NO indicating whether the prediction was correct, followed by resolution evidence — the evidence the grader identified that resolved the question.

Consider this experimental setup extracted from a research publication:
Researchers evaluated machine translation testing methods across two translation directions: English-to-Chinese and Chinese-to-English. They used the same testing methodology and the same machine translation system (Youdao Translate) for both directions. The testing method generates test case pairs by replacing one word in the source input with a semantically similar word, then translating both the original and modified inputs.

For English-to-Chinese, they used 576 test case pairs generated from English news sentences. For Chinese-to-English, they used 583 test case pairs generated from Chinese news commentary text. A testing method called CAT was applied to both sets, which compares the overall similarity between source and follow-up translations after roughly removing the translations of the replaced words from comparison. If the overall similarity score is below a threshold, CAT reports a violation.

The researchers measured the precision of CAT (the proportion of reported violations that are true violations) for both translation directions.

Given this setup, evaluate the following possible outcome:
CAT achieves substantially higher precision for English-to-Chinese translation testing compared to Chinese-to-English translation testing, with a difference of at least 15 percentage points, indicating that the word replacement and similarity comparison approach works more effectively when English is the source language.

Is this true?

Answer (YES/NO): NO